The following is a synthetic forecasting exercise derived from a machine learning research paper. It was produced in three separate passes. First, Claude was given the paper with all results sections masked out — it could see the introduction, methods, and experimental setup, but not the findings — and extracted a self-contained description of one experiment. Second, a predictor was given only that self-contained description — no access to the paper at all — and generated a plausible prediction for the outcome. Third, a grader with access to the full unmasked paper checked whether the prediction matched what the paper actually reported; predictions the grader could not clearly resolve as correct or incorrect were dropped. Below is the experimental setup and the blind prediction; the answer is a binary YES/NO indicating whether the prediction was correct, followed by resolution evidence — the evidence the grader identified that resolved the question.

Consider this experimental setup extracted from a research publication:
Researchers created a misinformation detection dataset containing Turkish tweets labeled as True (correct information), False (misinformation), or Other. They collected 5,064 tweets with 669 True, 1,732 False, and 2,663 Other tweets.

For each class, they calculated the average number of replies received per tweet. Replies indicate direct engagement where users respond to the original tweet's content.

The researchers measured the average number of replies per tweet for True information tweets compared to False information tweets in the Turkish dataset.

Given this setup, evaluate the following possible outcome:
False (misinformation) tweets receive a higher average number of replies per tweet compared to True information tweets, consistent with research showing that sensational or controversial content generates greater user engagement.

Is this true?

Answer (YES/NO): NO